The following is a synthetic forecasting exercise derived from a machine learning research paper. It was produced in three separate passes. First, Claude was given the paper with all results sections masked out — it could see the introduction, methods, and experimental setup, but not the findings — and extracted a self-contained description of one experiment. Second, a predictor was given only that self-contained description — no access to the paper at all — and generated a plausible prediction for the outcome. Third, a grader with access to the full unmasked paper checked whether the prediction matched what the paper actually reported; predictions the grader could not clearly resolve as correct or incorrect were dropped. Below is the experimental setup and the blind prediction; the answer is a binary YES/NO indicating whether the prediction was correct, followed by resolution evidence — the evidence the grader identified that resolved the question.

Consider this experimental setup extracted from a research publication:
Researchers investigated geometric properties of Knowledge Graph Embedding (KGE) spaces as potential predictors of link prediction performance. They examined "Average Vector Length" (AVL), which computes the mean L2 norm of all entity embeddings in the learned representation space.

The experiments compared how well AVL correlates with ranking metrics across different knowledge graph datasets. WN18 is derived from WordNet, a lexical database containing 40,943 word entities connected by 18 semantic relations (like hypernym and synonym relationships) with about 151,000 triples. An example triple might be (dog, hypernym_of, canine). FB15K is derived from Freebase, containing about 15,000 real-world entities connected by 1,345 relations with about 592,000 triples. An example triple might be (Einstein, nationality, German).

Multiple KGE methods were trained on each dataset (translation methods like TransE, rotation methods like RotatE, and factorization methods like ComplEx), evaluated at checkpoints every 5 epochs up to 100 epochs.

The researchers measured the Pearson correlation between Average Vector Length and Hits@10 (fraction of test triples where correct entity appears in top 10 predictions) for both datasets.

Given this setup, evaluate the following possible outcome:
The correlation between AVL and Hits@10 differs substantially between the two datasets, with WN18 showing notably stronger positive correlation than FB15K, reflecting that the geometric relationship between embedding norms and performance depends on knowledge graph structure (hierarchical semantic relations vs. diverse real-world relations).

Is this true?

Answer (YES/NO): YES